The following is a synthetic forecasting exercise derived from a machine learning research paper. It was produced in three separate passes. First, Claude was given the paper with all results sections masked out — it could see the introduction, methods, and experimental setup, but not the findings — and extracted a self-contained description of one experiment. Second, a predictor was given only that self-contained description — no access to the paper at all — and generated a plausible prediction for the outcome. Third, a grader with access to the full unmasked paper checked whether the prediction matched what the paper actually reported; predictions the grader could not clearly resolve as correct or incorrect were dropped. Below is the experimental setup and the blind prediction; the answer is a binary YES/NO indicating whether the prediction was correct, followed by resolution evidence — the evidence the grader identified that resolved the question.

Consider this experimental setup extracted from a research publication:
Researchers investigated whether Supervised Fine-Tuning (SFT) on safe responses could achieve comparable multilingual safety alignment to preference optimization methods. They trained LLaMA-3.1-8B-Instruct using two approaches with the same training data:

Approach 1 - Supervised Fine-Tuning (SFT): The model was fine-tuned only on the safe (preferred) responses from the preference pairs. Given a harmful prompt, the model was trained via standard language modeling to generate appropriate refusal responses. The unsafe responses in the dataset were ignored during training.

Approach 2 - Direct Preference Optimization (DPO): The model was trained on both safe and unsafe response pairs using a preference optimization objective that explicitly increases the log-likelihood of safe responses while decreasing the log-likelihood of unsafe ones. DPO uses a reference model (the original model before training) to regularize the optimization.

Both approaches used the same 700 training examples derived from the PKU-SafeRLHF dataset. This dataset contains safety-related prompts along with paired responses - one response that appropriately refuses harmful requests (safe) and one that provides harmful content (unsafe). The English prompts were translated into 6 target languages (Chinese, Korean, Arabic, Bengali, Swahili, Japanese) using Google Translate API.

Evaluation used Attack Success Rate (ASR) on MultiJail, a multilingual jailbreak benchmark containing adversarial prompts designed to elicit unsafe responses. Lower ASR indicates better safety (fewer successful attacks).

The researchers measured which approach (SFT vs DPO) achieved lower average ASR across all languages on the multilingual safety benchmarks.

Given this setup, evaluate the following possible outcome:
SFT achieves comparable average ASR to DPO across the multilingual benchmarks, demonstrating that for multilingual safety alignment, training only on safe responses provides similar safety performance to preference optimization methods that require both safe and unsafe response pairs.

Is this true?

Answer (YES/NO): NO